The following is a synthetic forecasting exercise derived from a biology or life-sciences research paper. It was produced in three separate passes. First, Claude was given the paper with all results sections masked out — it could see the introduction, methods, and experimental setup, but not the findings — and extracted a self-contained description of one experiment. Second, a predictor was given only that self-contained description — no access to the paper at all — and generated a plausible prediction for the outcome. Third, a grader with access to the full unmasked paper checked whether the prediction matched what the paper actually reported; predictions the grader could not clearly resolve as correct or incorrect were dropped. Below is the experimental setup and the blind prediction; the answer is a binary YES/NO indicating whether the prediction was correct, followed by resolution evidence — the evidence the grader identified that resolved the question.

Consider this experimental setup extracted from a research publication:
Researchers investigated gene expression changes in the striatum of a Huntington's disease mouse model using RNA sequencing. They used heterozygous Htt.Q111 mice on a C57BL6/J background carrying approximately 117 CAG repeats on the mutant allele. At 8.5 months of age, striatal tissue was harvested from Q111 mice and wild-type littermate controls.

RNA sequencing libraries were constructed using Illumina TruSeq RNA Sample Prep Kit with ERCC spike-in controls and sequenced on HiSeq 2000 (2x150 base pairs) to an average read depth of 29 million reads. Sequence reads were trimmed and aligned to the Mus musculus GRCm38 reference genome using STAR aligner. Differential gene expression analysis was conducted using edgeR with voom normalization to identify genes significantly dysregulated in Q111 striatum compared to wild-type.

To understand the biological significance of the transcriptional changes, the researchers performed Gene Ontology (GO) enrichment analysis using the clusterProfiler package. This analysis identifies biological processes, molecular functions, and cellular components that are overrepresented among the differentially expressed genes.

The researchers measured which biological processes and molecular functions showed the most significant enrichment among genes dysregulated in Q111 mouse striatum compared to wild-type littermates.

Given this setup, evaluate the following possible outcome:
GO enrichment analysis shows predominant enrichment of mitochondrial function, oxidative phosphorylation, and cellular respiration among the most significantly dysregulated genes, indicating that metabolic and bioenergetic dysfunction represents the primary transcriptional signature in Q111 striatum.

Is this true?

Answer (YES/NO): NO